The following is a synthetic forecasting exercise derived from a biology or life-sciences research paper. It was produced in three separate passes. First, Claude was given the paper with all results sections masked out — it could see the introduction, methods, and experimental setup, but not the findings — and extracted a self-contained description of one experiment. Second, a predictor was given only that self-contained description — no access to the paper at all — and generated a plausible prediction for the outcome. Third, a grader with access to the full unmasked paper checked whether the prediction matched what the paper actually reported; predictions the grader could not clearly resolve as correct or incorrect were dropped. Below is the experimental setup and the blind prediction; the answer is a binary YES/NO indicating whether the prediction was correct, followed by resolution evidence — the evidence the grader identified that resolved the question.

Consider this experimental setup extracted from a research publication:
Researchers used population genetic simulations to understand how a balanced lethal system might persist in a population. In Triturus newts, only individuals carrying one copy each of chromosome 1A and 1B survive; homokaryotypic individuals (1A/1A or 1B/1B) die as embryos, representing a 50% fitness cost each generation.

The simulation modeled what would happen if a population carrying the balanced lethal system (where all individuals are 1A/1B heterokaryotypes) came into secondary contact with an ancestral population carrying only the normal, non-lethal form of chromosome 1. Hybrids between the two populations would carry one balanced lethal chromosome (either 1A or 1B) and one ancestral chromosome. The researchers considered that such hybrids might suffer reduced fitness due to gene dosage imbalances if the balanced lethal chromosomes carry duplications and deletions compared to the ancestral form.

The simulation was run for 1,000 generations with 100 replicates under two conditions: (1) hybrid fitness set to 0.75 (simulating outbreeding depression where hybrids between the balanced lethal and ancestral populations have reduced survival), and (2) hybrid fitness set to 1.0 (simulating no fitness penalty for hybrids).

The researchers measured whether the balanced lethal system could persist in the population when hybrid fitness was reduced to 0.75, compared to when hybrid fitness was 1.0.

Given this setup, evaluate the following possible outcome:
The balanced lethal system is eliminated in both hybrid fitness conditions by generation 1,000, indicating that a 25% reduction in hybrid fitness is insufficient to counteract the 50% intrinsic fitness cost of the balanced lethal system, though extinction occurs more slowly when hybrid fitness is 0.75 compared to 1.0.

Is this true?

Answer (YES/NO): NO